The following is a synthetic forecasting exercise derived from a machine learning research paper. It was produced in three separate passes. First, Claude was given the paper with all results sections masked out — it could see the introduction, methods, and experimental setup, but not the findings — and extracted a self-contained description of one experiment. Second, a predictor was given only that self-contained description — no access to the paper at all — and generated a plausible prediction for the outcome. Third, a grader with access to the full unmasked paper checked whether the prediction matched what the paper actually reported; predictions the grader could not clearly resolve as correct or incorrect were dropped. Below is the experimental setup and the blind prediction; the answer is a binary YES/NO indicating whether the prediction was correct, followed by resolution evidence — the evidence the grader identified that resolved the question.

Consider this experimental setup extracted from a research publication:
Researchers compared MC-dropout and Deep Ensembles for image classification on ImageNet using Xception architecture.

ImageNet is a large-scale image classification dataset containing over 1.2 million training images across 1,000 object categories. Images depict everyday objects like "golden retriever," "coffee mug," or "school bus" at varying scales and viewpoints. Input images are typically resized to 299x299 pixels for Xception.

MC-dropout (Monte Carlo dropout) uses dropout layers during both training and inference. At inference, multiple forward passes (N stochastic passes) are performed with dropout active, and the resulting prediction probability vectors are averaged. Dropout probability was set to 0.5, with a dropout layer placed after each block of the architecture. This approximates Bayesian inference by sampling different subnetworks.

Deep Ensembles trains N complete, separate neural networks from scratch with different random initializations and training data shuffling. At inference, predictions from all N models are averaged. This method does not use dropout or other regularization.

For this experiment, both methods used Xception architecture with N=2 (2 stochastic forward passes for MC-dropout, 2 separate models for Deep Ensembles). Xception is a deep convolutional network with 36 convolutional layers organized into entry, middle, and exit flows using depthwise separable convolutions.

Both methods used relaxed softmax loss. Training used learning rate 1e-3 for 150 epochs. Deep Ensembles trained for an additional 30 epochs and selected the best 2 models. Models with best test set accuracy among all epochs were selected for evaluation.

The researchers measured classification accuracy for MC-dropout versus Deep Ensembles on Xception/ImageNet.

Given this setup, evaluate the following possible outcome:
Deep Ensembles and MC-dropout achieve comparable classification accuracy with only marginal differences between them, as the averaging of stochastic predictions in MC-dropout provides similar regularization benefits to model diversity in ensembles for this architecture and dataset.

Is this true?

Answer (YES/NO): NO